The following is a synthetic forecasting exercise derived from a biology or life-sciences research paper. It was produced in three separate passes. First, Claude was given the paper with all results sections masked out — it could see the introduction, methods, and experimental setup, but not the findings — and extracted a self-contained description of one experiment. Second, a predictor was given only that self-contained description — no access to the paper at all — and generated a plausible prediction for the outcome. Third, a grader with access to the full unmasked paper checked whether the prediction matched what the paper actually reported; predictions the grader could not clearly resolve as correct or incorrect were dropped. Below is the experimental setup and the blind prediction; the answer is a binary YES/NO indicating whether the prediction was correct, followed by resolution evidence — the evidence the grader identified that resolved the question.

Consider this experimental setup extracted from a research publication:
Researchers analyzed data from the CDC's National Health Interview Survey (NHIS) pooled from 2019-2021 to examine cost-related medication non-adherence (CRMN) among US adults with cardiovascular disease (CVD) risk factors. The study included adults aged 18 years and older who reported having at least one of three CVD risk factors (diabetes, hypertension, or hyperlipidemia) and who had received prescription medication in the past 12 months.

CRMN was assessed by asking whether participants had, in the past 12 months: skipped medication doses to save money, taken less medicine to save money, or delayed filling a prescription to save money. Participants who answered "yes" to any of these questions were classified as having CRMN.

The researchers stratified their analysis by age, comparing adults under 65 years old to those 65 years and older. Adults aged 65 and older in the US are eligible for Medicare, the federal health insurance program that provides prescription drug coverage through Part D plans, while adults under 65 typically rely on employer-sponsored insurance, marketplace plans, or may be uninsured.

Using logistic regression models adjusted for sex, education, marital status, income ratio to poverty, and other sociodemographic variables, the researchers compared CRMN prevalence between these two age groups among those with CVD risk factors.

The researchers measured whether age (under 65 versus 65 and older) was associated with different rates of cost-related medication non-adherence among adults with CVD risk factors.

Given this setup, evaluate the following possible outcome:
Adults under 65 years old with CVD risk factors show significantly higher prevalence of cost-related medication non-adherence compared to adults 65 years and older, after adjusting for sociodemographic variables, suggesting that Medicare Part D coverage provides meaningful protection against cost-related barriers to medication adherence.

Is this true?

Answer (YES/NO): YES